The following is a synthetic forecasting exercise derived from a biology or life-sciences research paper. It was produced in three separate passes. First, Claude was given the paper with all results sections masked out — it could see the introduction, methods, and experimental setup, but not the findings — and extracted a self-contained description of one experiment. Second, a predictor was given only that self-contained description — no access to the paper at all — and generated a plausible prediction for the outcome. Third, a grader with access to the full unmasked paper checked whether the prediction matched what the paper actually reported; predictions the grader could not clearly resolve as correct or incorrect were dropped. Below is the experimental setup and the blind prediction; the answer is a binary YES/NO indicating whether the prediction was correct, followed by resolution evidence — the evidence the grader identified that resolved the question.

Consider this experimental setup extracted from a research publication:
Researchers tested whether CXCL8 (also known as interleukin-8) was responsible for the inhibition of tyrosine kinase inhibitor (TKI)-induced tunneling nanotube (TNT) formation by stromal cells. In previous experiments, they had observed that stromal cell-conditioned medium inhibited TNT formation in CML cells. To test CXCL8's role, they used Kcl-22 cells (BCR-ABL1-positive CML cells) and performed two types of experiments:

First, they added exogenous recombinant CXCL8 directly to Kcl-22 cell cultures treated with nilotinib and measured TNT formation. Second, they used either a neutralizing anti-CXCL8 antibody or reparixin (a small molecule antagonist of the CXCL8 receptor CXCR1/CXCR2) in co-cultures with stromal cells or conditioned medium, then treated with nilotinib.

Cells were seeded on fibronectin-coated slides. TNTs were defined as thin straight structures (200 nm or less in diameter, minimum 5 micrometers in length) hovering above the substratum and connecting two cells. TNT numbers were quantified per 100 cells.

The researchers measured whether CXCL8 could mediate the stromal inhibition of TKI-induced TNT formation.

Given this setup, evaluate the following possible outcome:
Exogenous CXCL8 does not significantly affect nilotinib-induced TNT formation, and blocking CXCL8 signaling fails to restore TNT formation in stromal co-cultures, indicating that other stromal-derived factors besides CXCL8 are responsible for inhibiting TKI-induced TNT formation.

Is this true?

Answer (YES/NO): NO